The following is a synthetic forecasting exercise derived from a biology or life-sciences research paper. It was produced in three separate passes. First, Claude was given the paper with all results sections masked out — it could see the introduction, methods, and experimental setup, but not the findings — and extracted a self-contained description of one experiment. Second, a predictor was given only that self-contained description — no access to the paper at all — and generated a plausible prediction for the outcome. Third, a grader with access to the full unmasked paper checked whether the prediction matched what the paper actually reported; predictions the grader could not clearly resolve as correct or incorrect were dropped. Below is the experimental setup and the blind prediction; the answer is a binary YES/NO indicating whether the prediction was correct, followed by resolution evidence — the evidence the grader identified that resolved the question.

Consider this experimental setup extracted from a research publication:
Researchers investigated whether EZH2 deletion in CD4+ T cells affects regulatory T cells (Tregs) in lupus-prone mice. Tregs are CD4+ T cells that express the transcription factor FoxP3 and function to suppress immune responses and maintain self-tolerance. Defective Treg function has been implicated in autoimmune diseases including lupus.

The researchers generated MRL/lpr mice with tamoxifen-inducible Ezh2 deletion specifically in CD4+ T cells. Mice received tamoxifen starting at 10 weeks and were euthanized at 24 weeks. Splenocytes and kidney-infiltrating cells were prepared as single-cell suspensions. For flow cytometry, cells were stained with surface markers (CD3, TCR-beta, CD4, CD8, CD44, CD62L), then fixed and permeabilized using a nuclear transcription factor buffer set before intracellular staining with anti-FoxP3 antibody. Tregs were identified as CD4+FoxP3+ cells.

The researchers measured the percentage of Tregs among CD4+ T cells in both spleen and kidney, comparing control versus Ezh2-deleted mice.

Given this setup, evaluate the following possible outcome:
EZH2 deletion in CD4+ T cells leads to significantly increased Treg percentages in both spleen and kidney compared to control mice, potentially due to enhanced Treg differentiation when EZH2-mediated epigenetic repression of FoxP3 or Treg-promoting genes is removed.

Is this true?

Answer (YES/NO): NO